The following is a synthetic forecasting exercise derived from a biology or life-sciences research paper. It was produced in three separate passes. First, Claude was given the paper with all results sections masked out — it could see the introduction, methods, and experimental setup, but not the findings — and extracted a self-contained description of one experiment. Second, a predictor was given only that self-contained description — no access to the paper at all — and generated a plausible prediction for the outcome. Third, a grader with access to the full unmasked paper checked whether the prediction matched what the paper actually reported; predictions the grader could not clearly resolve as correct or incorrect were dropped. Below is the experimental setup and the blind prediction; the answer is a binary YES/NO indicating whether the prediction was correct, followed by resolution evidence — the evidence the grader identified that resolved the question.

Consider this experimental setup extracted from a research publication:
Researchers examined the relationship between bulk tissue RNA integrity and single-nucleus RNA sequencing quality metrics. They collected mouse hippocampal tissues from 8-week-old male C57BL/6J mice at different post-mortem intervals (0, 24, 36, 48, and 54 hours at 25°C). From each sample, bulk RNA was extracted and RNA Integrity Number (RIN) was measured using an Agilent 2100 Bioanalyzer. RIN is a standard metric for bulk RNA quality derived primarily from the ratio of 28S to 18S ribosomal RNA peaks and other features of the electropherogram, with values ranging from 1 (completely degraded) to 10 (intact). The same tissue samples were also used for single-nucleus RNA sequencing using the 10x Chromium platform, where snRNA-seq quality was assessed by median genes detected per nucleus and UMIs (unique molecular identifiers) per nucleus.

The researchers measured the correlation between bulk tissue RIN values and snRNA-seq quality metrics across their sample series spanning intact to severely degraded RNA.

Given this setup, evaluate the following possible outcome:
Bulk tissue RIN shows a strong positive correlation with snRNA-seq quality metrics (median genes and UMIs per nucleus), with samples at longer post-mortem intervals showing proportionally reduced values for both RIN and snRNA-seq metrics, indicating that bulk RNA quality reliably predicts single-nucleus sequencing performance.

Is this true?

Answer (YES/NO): NO